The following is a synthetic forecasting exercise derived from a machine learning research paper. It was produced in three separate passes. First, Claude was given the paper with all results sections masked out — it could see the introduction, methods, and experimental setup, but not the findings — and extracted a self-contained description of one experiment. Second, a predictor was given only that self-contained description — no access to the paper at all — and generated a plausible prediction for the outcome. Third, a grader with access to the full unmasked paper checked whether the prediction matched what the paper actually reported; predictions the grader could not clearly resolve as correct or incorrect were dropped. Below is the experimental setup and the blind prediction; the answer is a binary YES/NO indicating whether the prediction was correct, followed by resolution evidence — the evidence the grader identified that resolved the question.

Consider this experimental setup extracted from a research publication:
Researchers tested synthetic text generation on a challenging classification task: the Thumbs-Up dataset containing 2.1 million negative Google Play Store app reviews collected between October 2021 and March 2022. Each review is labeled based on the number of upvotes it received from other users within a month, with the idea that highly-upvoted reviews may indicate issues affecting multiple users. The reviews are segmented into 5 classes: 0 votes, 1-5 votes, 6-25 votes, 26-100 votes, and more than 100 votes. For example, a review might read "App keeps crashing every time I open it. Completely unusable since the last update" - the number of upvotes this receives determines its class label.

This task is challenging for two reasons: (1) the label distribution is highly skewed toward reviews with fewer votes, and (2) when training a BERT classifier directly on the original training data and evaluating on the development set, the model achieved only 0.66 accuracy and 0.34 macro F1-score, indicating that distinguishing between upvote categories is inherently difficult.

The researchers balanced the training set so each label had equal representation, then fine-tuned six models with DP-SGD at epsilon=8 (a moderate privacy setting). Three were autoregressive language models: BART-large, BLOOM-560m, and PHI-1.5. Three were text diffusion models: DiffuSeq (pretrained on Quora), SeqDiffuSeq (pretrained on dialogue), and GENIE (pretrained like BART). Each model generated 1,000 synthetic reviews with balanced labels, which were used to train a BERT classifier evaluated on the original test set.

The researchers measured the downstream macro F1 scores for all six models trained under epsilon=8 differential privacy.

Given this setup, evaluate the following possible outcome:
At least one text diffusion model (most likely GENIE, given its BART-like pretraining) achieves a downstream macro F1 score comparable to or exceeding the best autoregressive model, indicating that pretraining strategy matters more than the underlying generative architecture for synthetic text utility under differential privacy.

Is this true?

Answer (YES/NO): YES